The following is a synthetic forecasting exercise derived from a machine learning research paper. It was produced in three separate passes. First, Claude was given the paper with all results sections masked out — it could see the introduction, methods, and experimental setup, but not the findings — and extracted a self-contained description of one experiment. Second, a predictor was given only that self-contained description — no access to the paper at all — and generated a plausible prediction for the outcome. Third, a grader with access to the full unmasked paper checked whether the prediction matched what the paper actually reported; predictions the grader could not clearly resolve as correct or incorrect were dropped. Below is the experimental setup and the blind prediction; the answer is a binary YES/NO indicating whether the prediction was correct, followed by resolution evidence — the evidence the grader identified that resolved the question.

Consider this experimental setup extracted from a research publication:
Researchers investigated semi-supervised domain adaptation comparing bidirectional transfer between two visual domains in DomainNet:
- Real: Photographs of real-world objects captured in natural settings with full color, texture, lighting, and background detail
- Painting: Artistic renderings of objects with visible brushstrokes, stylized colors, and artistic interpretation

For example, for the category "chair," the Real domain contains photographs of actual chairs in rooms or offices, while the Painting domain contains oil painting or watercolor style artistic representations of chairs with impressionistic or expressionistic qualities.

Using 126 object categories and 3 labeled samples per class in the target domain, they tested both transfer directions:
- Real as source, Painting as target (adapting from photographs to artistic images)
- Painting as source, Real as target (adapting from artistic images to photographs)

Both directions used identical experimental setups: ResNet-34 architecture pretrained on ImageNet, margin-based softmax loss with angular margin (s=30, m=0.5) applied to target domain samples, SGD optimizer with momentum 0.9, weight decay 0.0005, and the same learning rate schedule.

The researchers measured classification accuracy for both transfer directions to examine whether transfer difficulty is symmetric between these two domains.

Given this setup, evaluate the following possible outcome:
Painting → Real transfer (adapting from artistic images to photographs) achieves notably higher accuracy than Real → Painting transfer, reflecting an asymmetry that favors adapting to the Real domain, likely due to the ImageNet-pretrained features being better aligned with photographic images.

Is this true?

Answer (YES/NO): YES